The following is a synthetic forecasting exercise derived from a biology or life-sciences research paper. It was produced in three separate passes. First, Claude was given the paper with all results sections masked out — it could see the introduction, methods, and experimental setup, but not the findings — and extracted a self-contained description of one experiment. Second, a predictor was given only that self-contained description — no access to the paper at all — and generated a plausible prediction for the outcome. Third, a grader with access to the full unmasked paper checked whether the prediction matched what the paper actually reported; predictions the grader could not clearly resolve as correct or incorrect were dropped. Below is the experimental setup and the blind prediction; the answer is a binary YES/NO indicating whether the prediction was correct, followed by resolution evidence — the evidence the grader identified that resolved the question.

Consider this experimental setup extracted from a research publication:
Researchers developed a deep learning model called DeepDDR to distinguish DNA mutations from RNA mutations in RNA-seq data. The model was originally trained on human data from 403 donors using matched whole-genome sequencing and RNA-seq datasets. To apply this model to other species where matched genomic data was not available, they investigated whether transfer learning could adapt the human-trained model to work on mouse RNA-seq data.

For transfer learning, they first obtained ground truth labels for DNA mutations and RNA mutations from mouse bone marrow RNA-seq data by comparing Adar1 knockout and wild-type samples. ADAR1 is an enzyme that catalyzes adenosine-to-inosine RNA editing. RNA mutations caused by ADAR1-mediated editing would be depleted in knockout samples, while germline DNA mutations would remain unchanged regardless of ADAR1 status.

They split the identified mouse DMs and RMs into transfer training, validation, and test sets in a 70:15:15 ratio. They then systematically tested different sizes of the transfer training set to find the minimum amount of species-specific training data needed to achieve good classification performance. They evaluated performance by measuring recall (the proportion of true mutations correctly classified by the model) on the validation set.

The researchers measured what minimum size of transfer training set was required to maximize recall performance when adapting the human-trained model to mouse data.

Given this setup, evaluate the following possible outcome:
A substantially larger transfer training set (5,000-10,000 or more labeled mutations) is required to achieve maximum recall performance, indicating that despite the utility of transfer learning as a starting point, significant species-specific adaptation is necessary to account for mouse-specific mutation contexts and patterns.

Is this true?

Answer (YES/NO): NO